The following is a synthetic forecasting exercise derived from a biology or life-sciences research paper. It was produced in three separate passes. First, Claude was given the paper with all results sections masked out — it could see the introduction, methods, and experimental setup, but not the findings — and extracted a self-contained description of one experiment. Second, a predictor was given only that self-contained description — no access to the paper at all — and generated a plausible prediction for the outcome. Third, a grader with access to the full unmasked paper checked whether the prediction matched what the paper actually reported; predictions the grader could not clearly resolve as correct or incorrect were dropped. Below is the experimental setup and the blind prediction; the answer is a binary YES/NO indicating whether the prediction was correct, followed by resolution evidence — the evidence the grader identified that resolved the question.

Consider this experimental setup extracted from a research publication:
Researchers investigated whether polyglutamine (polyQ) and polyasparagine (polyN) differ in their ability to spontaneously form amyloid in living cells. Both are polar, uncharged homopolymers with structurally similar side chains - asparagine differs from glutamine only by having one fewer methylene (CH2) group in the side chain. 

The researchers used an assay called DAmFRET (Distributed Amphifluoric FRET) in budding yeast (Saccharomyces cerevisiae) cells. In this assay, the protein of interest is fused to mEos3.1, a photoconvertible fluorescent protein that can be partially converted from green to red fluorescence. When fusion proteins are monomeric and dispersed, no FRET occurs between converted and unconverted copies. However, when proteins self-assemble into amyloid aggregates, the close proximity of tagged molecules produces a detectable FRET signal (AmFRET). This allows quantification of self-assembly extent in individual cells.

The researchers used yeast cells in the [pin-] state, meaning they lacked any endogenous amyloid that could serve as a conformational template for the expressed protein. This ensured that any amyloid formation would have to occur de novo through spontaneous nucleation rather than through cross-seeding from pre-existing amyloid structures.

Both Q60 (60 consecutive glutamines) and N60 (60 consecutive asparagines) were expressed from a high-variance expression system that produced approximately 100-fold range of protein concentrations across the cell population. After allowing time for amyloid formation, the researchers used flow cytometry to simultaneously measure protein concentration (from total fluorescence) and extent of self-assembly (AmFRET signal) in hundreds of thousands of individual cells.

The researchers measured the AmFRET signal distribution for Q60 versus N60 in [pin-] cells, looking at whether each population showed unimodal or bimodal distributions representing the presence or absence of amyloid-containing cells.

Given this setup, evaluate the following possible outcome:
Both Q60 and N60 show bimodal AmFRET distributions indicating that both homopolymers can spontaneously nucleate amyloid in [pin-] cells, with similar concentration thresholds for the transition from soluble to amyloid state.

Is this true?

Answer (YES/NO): NO